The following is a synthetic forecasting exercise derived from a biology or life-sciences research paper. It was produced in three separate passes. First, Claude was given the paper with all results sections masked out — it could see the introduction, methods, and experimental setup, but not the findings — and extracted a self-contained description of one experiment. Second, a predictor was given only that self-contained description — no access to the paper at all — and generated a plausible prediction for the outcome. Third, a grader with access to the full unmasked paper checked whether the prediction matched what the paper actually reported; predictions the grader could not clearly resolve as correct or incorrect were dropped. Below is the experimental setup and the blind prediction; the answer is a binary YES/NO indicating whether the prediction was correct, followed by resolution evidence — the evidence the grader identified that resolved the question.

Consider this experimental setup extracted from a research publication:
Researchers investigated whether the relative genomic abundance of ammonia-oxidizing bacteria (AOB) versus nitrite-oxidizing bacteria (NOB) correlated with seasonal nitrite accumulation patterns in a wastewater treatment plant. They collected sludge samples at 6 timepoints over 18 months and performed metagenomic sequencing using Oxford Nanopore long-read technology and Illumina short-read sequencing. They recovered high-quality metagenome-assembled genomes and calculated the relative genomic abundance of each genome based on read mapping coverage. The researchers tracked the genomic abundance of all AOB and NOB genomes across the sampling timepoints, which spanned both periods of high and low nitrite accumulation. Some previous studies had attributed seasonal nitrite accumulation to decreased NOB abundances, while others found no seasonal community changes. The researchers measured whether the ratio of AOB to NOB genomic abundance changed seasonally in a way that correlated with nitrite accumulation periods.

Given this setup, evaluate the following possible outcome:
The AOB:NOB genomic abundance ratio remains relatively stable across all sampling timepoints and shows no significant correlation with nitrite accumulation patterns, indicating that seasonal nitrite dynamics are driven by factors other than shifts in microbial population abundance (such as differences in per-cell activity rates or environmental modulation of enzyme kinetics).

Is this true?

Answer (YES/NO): NO